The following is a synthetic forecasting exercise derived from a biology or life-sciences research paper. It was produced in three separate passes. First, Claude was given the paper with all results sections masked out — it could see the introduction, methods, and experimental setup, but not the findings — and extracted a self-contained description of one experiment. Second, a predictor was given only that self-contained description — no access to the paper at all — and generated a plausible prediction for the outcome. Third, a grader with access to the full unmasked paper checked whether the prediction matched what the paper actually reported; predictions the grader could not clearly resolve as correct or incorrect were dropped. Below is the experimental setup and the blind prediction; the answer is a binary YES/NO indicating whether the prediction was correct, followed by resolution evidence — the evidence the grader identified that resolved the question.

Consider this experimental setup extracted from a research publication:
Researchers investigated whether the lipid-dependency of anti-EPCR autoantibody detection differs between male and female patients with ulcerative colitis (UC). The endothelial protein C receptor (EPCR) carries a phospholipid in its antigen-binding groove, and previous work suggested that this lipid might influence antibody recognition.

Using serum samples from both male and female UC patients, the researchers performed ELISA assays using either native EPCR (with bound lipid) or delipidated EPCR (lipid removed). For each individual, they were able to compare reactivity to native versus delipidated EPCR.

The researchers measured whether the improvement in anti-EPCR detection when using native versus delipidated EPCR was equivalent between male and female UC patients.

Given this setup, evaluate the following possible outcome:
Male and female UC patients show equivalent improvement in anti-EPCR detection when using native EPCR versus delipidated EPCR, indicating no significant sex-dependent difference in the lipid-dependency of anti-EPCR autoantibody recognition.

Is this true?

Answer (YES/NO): NO